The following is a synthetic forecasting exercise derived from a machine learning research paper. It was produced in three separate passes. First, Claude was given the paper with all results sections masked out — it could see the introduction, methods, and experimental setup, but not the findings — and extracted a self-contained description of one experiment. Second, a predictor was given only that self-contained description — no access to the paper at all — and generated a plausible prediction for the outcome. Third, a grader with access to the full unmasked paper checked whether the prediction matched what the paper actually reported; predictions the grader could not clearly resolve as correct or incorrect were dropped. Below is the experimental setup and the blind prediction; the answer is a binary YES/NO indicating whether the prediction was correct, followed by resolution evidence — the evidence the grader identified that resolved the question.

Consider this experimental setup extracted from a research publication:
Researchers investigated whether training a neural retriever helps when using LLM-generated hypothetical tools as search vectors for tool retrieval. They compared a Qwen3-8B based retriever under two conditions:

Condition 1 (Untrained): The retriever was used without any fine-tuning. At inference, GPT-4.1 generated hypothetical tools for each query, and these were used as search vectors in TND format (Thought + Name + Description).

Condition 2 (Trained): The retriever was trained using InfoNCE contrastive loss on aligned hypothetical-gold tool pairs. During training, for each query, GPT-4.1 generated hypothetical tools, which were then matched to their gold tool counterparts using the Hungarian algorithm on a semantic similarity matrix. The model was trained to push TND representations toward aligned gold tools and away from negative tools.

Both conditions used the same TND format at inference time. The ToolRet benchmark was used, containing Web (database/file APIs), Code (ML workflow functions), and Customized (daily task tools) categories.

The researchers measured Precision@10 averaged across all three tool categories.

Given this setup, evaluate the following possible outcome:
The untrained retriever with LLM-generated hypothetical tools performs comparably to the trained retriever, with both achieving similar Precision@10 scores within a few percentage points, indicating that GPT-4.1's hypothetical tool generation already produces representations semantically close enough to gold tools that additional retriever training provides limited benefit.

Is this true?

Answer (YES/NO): NO